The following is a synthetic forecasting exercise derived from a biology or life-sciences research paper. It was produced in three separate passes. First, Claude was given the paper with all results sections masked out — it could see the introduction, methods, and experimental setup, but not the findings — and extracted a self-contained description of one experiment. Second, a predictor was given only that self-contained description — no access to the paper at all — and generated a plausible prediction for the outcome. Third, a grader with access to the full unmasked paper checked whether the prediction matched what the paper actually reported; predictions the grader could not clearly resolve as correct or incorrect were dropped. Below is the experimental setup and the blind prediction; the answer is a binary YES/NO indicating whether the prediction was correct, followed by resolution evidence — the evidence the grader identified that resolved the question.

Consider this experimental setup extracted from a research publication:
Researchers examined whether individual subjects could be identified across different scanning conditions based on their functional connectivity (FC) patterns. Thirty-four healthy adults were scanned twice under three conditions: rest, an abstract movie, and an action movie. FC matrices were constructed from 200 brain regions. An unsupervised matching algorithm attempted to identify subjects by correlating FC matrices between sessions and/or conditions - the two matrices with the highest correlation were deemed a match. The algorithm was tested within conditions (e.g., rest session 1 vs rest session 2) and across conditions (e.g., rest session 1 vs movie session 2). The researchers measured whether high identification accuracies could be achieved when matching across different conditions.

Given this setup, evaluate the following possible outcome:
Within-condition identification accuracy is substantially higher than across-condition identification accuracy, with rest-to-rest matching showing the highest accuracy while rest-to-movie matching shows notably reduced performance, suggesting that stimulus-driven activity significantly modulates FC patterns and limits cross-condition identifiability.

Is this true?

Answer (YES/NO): NO